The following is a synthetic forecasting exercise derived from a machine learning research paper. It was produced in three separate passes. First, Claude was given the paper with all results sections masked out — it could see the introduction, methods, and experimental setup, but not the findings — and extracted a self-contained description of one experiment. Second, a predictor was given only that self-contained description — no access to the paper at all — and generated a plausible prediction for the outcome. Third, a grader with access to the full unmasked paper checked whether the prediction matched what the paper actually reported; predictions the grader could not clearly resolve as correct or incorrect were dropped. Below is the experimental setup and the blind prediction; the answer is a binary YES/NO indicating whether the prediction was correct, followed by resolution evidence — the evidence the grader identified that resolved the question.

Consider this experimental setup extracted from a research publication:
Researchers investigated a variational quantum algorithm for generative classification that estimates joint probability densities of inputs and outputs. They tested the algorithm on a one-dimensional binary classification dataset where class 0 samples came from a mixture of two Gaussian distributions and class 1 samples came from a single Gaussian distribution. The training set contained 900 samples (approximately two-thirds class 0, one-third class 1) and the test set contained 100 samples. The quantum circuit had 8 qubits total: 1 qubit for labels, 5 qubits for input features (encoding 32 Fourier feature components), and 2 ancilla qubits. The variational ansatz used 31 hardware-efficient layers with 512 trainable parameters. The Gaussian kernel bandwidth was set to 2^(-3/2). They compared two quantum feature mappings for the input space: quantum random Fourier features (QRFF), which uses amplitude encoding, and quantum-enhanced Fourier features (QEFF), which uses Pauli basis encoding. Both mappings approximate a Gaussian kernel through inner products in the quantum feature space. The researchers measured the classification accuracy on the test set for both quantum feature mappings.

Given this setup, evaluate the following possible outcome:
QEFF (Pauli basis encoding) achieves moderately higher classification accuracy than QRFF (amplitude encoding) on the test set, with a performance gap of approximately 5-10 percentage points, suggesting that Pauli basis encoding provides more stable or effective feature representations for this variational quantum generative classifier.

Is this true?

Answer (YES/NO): NO